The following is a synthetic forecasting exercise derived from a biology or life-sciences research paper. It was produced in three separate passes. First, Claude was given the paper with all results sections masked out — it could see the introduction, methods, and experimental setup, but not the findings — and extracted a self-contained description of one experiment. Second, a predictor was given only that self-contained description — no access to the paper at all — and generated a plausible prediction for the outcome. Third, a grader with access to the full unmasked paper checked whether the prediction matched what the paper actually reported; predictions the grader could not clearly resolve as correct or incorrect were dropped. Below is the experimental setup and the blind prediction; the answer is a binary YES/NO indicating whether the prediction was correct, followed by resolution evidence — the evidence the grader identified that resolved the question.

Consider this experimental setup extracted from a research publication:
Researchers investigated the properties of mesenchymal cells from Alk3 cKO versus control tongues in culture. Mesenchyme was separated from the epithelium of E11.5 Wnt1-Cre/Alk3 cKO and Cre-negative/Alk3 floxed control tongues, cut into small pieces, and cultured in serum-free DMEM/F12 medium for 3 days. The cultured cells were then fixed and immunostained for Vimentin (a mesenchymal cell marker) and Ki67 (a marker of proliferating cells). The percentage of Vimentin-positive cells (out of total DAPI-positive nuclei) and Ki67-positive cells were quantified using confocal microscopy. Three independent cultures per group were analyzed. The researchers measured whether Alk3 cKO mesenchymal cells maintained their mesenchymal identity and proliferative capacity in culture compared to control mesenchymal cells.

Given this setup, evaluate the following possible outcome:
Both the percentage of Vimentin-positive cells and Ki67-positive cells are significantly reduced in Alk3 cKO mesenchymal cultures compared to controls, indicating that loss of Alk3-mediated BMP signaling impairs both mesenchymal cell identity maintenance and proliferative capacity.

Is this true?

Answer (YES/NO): NO